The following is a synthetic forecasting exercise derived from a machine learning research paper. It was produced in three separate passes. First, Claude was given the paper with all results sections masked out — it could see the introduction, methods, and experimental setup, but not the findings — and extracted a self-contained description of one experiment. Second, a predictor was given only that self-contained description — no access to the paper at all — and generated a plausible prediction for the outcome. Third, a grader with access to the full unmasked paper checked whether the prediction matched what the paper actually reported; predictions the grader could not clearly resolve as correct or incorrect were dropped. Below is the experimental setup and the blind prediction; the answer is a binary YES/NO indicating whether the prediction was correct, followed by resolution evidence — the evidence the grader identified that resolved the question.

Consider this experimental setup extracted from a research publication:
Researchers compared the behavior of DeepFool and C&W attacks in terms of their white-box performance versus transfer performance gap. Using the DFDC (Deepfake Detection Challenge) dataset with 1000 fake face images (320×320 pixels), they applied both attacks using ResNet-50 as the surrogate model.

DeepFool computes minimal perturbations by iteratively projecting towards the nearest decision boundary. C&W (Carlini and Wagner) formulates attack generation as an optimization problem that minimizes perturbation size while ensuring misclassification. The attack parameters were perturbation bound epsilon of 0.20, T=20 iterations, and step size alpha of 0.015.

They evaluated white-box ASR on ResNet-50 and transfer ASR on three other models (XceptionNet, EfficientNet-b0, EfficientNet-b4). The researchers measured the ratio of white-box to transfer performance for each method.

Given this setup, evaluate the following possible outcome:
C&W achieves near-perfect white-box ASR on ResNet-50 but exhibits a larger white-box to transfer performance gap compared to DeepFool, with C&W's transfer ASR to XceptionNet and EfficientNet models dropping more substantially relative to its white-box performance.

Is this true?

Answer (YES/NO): NO